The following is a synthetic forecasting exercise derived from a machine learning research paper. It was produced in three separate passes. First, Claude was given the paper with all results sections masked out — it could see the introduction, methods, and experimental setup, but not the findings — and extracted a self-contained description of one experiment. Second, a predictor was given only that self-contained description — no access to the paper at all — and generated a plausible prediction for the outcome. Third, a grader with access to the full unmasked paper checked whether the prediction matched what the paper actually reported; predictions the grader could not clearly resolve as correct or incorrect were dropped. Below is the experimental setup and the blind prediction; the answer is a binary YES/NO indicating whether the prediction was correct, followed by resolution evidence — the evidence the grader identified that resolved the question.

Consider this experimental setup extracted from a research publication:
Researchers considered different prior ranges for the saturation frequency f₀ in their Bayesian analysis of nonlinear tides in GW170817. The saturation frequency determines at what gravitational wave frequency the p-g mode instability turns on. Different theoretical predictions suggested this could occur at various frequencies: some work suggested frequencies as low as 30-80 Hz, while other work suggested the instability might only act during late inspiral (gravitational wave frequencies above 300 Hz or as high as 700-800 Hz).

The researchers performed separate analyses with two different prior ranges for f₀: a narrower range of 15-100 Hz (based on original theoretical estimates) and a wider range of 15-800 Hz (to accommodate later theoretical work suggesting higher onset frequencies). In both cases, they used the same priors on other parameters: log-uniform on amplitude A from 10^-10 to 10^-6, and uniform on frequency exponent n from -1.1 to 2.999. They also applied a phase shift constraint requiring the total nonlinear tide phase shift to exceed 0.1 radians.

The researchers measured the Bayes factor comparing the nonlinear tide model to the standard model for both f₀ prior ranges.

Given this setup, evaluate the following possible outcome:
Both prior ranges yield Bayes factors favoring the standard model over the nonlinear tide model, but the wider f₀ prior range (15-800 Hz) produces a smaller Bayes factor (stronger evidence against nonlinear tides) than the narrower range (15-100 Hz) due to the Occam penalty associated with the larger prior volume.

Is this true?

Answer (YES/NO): NO